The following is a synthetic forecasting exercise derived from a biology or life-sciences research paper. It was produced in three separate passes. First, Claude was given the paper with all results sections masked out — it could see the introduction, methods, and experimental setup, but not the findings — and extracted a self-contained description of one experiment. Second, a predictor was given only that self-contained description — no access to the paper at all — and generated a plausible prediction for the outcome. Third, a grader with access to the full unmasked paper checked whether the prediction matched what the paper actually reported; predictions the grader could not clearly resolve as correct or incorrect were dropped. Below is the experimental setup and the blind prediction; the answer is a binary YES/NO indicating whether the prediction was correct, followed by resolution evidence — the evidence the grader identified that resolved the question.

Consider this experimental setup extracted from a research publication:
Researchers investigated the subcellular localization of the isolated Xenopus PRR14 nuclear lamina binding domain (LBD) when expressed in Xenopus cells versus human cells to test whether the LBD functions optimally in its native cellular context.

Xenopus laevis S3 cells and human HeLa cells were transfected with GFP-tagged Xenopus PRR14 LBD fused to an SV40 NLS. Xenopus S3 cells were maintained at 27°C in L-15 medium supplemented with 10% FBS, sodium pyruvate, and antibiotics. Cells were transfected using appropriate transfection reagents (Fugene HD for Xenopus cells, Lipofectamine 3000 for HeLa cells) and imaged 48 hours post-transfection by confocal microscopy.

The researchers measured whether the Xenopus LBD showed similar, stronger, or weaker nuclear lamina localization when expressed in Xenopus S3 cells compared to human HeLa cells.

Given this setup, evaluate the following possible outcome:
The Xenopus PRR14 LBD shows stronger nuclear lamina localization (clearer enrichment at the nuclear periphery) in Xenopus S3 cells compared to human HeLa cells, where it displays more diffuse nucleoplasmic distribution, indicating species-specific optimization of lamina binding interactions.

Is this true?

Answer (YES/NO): NO